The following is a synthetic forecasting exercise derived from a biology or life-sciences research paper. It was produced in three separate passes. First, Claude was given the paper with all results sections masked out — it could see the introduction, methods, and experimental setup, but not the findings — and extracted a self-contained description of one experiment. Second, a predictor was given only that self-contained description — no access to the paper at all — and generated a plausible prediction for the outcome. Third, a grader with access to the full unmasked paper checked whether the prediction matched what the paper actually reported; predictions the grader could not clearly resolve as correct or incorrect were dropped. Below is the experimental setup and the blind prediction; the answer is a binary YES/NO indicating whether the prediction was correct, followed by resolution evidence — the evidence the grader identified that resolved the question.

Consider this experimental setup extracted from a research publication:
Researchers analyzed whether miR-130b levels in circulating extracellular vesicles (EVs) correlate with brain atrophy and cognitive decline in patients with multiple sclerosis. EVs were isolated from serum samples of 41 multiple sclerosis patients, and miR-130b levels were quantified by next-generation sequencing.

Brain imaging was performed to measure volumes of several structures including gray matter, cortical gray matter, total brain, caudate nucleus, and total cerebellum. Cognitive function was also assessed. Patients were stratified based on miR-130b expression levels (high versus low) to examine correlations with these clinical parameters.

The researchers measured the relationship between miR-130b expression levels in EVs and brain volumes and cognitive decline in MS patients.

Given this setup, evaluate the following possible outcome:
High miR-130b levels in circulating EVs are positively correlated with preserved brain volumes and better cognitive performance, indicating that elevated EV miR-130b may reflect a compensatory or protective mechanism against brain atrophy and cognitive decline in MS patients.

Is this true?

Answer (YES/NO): NO